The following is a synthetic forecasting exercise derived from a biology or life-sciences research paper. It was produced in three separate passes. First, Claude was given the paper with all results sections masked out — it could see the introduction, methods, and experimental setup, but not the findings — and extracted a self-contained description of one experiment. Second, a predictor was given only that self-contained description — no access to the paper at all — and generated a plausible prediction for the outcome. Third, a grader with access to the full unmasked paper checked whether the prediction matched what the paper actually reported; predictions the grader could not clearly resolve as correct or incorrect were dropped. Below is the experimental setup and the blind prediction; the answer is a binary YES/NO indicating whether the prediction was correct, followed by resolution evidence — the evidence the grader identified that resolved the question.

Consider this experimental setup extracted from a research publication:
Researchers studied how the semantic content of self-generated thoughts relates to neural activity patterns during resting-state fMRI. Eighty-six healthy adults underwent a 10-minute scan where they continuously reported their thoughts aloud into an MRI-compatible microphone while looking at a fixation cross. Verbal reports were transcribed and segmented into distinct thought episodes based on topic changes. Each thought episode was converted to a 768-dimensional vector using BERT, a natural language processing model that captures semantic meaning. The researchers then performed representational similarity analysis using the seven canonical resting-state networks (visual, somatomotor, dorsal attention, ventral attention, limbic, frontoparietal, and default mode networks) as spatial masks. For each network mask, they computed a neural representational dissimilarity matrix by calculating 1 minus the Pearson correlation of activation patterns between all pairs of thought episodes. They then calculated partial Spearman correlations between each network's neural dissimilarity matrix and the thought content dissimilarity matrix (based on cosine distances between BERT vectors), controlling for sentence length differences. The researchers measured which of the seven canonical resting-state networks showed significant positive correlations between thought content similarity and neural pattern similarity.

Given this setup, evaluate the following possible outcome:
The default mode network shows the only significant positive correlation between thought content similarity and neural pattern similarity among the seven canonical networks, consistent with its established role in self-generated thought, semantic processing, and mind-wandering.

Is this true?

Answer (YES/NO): NO